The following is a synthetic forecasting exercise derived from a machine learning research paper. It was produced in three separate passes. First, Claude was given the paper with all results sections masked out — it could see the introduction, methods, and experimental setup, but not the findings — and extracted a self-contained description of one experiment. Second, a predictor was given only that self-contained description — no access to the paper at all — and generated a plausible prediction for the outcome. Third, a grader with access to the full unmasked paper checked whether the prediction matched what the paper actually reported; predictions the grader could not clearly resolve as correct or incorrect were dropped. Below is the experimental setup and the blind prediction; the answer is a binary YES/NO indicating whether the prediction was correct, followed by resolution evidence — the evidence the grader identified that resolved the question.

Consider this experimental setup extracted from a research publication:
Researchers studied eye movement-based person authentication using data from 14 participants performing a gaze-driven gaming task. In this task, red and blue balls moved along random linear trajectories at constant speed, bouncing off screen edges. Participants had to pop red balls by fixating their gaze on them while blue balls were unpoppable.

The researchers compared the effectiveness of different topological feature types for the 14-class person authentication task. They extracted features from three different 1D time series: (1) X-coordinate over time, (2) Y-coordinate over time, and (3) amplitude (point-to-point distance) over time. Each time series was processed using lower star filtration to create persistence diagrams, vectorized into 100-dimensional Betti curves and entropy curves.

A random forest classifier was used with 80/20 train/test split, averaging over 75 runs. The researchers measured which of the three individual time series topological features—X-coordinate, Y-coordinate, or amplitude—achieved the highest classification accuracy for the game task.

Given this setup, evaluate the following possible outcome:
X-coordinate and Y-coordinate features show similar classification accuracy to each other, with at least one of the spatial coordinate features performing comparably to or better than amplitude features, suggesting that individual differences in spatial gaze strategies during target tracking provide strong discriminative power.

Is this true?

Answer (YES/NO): NO